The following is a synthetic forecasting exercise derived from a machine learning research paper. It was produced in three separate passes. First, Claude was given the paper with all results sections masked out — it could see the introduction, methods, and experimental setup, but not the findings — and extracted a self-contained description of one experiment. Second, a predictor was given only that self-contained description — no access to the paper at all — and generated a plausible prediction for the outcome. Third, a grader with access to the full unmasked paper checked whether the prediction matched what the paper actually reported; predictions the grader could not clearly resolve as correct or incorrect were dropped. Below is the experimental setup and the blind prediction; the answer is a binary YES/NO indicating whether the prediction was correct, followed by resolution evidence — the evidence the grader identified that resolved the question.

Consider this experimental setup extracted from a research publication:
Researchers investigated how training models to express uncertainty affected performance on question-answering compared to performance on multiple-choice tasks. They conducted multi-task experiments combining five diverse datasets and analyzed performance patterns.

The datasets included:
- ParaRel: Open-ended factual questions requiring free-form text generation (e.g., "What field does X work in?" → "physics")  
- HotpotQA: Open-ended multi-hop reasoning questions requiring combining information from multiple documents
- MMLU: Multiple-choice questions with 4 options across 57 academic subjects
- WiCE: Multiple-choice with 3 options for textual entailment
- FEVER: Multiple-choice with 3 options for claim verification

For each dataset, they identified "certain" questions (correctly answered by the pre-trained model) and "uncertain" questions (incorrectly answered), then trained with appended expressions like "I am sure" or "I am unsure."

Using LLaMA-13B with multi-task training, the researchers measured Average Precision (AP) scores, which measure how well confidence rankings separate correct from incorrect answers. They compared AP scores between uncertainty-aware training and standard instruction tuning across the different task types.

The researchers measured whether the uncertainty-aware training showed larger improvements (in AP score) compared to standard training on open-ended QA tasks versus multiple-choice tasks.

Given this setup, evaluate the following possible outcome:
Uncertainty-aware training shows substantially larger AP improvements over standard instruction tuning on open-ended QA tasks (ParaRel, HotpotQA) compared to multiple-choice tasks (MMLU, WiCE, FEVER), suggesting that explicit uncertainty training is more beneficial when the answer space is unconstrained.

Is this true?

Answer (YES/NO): YES